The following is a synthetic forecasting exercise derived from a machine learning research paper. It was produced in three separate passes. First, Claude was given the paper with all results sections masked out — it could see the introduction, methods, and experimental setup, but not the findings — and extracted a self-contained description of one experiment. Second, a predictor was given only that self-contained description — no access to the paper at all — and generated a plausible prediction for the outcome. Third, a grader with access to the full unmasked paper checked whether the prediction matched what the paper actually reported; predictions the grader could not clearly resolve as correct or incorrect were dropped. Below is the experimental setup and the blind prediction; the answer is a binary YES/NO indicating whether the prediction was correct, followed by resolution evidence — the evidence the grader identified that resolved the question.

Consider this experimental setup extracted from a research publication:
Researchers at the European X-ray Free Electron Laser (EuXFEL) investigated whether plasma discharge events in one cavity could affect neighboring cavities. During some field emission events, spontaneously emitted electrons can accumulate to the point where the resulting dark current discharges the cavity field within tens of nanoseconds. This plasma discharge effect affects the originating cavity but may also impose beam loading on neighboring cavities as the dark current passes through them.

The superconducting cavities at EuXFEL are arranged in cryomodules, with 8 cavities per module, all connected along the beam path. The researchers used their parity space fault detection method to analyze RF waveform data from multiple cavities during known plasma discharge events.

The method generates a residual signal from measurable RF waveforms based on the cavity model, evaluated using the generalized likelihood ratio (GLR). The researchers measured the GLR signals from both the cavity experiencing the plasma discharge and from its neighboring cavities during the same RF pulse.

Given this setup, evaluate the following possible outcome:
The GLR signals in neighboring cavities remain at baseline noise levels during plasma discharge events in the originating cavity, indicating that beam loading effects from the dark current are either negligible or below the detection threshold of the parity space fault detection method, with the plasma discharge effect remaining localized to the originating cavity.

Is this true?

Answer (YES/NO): NO